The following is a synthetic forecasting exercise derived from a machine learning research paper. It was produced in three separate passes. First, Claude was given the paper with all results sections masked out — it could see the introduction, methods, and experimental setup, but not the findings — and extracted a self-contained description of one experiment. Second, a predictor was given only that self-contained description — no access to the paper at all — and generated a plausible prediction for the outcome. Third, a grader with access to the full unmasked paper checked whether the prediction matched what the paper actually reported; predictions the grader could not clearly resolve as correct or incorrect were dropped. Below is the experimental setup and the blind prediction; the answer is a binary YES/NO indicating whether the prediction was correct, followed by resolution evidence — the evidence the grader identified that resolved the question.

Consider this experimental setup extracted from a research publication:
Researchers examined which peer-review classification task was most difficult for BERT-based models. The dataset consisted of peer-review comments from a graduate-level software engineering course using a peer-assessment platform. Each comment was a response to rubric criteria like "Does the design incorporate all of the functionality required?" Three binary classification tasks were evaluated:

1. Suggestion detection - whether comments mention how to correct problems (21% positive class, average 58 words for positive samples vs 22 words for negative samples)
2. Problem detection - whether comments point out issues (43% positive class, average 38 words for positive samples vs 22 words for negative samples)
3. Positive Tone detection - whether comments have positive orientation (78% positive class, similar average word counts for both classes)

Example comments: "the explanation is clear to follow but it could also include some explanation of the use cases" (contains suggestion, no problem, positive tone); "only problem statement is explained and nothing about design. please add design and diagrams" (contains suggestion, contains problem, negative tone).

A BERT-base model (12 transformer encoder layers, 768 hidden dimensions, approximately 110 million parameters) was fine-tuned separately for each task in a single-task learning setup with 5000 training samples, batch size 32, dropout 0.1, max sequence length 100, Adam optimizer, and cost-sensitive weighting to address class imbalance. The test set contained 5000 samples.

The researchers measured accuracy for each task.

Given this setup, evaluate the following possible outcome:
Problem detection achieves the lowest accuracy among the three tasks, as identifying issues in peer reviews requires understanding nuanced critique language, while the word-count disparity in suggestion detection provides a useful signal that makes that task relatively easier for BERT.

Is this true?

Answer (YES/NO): NO